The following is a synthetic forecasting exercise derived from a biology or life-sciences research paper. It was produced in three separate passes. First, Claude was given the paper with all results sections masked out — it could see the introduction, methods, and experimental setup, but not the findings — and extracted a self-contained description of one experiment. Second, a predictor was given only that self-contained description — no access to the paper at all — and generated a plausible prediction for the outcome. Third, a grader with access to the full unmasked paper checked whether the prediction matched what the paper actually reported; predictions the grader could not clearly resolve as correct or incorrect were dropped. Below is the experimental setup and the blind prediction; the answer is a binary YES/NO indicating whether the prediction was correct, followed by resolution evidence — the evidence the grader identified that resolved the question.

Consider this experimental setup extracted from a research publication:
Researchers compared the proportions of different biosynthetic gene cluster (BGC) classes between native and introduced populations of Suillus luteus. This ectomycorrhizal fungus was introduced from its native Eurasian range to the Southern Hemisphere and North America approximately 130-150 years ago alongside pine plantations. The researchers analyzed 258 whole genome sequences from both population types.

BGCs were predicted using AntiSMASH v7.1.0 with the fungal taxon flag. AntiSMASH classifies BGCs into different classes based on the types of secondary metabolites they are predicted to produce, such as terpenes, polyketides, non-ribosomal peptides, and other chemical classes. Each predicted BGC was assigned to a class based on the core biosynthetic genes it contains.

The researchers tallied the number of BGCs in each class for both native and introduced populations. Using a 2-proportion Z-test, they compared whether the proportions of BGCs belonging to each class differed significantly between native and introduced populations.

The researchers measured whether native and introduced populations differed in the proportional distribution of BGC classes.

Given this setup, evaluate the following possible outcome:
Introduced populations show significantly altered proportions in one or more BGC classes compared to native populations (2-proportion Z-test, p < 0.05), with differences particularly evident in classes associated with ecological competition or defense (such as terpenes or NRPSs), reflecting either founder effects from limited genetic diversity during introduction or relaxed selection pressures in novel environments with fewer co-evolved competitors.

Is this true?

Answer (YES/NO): YES